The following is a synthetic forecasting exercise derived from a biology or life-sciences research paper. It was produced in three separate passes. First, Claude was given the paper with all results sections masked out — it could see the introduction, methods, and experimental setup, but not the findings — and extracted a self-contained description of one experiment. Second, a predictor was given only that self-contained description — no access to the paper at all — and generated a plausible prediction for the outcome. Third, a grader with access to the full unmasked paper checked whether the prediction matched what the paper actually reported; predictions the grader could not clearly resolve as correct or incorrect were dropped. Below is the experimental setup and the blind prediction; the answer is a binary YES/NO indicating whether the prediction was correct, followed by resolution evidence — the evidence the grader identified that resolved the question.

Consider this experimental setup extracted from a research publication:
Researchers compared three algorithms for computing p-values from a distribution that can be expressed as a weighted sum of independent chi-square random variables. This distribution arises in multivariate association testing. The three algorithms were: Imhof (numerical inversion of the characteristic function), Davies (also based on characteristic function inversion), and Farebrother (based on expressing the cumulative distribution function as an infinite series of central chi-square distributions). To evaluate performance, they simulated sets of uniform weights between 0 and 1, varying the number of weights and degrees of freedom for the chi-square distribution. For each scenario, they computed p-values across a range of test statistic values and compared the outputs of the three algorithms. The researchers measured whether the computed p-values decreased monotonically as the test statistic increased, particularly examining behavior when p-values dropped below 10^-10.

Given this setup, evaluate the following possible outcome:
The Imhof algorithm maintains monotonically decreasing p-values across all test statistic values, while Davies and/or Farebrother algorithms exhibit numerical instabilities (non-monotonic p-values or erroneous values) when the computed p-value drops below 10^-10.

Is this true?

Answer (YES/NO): NO